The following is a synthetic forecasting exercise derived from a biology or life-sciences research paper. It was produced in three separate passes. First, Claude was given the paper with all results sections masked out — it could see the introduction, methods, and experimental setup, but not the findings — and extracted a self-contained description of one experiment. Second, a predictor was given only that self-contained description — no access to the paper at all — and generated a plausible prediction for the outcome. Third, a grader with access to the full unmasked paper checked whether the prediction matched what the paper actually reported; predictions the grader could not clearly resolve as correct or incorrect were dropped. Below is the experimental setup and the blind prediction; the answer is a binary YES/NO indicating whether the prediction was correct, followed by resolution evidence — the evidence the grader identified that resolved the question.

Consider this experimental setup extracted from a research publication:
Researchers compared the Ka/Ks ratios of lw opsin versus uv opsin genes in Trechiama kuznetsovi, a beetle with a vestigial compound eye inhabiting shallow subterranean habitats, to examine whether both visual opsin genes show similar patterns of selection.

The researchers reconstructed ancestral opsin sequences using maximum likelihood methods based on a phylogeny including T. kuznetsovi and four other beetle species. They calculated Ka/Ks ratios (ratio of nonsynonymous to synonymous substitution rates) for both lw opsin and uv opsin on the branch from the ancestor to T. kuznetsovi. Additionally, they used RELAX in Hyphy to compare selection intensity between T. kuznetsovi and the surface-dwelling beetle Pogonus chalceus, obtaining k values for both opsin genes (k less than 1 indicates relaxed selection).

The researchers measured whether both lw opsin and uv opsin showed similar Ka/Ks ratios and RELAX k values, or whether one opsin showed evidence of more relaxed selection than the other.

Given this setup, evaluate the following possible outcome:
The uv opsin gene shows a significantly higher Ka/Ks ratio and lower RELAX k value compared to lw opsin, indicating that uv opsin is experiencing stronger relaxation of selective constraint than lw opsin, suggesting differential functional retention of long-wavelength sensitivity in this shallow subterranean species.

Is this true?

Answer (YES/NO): NO